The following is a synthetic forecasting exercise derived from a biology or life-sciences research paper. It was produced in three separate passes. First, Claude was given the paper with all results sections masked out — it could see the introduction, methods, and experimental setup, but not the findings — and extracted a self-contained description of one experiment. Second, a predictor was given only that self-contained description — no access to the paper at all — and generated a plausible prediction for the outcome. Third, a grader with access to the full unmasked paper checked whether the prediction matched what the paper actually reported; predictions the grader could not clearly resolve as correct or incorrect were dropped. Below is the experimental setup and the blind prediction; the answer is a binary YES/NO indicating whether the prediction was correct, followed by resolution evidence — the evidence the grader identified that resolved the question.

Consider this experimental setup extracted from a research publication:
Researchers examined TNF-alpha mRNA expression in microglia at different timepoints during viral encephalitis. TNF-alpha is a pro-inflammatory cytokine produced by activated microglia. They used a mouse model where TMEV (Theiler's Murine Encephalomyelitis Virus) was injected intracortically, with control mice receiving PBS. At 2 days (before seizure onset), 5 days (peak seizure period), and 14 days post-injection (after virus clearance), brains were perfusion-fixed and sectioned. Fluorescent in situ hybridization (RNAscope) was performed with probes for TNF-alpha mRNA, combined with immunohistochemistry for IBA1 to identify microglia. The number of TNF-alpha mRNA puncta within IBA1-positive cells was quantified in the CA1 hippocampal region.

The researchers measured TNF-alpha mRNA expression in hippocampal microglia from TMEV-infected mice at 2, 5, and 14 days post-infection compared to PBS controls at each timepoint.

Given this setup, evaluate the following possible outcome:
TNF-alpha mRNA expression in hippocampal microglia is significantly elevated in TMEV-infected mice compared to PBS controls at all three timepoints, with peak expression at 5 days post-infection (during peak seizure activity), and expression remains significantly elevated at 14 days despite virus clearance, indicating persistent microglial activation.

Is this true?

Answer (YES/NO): NO